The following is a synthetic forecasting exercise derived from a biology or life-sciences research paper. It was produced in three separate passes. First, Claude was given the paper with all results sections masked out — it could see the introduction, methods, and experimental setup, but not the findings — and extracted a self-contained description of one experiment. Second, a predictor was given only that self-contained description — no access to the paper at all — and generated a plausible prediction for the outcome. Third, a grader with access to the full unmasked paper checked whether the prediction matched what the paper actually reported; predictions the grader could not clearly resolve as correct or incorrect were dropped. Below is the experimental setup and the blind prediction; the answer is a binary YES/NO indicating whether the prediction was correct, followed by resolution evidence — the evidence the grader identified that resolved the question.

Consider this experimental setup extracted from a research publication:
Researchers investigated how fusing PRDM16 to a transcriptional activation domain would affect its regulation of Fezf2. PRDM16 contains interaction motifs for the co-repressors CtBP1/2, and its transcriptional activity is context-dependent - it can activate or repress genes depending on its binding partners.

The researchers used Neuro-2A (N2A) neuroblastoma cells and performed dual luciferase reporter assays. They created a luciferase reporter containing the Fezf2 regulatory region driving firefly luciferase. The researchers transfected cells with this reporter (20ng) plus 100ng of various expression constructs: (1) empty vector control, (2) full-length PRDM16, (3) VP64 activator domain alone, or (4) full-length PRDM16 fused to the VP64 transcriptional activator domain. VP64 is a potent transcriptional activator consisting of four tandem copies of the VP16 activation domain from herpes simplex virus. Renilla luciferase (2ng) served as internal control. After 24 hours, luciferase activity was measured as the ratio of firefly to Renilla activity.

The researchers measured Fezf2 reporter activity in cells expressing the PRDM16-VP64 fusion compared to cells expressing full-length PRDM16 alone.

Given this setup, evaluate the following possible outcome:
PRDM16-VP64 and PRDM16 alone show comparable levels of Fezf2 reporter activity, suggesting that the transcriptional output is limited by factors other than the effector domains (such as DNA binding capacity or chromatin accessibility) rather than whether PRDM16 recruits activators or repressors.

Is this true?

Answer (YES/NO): NO